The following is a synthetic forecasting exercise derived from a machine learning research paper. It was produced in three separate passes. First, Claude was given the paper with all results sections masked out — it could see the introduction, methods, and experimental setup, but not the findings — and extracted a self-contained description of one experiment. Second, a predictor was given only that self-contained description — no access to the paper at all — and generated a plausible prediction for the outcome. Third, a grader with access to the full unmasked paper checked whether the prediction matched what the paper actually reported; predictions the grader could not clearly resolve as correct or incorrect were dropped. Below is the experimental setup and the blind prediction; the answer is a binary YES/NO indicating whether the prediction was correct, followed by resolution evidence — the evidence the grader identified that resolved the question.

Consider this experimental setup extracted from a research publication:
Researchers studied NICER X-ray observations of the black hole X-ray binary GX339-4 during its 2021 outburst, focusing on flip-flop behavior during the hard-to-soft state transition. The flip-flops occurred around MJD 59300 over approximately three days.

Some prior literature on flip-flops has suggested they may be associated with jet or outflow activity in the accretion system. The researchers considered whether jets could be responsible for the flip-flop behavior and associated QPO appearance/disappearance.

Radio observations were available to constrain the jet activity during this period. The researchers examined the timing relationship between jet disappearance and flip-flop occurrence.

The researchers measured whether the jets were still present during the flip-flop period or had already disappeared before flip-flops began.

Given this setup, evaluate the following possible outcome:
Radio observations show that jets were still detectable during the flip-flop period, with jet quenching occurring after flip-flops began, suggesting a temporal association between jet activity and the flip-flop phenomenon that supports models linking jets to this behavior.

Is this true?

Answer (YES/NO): NO